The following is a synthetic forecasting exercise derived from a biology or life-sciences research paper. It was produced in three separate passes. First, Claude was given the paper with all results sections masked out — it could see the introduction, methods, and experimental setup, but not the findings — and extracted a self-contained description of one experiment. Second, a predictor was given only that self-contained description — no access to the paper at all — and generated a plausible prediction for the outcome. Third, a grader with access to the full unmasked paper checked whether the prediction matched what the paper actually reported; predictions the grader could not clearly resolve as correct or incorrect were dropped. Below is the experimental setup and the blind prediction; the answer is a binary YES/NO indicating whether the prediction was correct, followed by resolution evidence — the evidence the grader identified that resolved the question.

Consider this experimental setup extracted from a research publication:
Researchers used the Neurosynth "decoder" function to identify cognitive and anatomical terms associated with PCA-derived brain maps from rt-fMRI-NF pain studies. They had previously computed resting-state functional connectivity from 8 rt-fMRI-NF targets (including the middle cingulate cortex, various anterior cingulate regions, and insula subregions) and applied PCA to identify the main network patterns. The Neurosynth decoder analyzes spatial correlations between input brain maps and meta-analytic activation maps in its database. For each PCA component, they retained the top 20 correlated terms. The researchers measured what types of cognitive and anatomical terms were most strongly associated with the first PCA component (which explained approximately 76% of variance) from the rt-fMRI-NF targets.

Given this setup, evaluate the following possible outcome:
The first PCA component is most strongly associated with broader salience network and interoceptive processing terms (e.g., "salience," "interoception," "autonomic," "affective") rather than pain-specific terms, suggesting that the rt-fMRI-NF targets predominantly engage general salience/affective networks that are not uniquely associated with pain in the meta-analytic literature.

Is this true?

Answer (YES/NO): NO